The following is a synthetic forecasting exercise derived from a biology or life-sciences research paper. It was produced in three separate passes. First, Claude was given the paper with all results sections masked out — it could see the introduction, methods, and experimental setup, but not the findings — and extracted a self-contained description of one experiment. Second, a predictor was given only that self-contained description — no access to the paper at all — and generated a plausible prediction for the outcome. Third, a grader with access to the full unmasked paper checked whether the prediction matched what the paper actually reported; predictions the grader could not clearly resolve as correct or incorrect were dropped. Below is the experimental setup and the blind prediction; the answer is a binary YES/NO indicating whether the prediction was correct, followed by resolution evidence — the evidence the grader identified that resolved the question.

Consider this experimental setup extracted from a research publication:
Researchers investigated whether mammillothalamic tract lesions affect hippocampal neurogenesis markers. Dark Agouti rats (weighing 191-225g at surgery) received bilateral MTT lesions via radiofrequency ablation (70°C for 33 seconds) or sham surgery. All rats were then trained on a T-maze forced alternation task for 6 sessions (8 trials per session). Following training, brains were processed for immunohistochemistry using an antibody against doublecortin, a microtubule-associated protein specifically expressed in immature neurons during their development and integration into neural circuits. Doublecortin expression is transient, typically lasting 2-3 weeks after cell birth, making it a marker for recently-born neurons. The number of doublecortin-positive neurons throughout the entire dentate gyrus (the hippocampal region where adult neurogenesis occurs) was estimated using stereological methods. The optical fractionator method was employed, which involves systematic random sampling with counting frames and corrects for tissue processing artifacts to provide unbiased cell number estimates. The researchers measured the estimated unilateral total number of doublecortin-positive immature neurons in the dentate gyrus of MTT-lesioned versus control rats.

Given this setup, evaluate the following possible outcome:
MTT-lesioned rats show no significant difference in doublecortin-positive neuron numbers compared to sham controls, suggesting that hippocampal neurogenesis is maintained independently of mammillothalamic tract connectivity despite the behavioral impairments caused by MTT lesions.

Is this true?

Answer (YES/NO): NO